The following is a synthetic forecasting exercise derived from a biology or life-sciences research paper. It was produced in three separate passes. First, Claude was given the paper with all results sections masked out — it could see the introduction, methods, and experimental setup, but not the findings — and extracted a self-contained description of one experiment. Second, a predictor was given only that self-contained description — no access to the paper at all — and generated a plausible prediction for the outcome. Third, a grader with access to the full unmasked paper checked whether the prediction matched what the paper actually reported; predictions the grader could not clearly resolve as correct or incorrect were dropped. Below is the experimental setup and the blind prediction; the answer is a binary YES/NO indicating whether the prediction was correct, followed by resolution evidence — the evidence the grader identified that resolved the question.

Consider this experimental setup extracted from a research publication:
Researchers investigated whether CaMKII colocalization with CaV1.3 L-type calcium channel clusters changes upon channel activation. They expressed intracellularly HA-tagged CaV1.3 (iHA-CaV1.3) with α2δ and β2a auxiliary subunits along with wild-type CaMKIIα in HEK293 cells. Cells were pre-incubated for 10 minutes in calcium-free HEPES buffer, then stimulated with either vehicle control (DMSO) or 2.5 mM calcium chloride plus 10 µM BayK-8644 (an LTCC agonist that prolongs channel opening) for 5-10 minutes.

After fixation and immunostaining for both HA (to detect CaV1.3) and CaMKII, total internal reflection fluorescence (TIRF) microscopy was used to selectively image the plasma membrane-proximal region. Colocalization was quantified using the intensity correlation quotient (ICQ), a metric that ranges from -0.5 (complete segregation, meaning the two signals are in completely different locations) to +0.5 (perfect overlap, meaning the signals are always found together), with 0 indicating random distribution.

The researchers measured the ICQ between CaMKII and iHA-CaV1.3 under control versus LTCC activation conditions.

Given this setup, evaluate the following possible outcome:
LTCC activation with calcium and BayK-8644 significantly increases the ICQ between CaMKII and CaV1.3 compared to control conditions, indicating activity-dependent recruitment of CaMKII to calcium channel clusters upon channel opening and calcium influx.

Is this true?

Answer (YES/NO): YES